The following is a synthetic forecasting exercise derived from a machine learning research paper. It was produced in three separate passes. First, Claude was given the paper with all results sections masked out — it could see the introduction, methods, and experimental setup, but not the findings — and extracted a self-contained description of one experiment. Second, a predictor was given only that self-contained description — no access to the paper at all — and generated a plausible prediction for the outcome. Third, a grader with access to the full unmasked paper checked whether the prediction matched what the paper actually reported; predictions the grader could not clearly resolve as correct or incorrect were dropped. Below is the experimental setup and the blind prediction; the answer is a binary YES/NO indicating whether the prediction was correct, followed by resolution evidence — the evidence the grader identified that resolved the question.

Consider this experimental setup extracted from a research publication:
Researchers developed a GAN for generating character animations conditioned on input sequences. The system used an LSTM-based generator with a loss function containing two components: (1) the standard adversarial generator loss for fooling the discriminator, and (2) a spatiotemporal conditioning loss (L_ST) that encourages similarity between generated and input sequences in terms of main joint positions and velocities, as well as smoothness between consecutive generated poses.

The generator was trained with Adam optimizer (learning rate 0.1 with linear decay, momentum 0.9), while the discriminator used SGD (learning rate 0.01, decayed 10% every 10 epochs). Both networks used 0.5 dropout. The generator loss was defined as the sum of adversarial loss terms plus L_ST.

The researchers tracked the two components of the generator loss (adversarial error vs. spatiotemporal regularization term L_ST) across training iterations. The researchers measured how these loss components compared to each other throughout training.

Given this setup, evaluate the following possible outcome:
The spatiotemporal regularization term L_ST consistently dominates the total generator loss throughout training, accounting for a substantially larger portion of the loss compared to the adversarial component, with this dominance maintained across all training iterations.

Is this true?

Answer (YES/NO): NO